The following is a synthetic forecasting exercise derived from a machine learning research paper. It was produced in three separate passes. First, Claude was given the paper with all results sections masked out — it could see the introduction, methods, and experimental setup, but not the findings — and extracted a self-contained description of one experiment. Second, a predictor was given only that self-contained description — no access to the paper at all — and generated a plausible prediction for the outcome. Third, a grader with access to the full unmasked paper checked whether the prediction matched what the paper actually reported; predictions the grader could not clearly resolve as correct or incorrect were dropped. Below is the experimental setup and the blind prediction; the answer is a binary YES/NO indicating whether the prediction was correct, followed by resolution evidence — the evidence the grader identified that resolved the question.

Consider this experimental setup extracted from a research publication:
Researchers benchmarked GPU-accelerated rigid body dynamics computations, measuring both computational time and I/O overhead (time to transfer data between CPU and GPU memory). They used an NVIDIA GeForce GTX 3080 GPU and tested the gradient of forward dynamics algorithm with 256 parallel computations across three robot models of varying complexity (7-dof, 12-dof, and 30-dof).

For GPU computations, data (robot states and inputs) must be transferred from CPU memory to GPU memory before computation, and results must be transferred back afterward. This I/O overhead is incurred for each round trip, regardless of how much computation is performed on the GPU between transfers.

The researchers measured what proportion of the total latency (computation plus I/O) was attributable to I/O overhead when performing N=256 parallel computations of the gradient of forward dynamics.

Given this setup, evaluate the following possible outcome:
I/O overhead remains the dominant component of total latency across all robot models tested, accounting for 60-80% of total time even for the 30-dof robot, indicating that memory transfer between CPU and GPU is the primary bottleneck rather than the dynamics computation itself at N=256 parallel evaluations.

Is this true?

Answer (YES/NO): NO